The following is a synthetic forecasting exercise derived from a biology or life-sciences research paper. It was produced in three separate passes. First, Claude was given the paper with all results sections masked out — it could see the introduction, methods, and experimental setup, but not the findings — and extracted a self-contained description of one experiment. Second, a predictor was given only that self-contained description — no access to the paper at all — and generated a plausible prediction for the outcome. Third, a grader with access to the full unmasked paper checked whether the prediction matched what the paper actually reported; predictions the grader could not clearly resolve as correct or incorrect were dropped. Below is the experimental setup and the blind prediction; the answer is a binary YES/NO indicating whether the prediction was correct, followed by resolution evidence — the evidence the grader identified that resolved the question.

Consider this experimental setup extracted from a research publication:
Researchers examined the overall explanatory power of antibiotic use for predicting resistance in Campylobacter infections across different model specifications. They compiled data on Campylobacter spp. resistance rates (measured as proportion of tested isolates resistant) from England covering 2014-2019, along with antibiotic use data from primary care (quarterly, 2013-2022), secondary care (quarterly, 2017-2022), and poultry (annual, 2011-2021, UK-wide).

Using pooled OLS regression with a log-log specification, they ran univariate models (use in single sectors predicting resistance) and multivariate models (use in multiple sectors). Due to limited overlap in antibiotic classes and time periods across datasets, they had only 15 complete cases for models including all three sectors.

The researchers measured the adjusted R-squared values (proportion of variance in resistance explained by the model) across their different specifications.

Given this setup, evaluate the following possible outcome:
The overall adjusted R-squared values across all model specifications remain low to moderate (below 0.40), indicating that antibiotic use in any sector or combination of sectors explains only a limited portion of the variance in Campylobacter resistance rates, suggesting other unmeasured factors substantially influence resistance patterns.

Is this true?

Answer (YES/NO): YES